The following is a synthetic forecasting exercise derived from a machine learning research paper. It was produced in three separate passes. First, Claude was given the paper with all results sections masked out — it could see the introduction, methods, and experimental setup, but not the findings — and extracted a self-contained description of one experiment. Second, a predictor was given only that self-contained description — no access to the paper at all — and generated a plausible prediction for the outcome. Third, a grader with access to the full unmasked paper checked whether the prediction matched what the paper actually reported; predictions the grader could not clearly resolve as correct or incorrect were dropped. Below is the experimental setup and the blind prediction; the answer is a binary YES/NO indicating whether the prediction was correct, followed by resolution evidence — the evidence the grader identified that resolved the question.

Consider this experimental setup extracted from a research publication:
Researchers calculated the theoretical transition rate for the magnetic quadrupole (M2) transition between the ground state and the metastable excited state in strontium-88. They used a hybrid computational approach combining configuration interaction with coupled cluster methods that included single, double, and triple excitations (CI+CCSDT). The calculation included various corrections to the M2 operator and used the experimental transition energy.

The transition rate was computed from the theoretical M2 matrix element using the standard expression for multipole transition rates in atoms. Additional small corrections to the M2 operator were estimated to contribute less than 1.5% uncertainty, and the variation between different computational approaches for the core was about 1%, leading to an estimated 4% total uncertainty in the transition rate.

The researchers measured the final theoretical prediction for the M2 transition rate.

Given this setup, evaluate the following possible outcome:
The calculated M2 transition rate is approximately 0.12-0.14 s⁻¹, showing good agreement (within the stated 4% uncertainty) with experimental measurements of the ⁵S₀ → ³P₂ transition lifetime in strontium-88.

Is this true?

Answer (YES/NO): NO